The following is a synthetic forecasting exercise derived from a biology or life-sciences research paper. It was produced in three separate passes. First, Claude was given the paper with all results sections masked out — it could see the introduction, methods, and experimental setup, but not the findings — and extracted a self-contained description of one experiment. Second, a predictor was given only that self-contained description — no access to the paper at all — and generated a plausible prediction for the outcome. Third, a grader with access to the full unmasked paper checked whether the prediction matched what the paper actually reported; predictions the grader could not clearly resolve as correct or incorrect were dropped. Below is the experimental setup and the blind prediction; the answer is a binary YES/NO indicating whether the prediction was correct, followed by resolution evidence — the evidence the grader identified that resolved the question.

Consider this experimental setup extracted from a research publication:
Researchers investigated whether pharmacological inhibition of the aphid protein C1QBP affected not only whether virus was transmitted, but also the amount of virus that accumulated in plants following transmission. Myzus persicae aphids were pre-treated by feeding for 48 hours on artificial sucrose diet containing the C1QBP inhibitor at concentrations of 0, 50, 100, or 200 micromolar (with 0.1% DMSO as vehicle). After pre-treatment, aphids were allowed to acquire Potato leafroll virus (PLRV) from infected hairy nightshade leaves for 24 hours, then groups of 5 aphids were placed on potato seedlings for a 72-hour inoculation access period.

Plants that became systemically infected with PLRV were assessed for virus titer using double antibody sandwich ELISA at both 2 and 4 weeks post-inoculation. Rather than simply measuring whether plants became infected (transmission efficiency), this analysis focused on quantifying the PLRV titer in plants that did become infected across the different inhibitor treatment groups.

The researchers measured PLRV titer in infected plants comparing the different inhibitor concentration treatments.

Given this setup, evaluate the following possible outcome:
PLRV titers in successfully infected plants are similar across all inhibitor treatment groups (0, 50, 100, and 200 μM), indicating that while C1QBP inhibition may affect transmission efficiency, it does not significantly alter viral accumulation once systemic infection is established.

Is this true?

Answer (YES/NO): NO